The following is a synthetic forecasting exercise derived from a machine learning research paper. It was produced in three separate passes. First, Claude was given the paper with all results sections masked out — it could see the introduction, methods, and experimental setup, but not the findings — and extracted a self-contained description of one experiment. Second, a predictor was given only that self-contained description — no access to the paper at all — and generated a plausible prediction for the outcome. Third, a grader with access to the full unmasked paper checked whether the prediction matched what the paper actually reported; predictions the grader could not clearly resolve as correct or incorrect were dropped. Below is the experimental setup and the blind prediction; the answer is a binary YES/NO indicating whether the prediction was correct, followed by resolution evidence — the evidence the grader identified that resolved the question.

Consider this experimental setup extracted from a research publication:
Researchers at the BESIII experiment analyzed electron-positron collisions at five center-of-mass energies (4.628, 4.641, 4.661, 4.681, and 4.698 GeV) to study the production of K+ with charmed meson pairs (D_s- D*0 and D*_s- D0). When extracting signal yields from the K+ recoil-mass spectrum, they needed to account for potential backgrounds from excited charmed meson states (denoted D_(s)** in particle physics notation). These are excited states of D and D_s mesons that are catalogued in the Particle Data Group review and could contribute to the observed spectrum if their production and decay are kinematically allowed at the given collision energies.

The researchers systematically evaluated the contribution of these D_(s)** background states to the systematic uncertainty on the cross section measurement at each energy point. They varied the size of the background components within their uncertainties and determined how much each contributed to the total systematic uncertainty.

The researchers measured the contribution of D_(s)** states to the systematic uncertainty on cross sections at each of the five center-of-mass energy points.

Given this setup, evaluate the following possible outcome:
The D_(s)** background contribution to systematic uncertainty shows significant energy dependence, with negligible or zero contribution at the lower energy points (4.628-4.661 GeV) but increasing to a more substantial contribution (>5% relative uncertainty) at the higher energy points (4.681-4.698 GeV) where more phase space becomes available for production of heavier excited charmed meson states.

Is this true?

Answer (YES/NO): NO